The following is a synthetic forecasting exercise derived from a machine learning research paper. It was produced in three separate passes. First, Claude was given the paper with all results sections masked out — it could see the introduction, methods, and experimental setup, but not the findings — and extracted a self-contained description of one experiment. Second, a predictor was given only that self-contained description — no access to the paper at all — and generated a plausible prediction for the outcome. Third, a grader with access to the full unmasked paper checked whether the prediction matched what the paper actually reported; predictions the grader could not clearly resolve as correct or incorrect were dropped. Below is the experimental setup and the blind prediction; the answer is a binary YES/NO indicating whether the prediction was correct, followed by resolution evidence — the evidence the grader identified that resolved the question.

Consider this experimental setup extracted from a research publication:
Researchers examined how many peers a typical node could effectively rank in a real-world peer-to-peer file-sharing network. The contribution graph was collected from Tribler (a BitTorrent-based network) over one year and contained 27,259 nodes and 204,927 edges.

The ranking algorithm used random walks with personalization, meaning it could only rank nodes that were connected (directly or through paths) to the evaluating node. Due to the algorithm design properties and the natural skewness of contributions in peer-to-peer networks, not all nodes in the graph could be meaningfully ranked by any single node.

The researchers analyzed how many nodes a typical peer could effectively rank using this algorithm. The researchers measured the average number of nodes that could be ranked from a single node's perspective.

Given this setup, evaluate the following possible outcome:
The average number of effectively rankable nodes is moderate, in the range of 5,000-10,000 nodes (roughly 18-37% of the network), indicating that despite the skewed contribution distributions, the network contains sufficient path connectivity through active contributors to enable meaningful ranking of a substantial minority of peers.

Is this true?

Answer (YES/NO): NO